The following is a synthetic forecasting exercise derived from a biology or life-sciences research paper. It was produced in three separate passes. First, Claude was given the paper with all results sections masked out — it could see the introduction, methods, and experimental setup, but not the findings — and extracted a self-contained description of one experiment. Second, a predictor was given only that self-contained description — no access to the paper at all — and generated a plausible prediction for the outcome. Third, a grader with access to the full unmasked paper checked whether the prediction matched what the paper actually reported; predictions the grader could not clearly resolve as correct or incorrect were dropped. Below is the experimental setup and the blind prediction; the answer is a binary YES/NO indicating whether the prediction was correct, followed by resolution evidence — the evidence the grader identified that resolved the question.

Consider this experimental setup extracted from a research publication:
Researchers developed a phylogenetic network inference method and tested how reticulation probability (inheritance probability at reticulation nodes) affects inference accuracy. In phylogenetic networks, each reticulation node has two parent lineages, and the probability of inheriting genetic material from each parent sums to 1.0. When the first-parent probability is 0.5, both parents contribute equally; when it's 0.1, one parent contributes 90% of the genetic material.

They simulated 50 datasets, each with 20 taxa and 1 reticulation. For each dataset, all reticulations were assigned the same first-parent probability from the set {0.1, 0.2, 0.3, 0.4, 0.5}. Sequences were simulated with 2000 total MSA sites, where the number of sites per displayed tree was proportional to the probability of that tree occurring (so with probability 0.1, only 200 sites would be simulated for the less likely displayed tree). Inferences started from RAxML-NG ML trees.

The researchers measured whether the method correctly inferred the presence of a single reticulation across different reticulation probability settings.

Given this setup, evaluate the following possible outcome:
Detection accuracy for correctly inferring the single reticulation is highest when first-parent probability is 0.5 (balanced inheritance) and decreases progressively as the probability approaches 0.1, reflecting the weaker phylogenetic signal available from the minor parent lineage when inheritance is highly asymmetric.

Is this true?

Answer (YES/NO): NO